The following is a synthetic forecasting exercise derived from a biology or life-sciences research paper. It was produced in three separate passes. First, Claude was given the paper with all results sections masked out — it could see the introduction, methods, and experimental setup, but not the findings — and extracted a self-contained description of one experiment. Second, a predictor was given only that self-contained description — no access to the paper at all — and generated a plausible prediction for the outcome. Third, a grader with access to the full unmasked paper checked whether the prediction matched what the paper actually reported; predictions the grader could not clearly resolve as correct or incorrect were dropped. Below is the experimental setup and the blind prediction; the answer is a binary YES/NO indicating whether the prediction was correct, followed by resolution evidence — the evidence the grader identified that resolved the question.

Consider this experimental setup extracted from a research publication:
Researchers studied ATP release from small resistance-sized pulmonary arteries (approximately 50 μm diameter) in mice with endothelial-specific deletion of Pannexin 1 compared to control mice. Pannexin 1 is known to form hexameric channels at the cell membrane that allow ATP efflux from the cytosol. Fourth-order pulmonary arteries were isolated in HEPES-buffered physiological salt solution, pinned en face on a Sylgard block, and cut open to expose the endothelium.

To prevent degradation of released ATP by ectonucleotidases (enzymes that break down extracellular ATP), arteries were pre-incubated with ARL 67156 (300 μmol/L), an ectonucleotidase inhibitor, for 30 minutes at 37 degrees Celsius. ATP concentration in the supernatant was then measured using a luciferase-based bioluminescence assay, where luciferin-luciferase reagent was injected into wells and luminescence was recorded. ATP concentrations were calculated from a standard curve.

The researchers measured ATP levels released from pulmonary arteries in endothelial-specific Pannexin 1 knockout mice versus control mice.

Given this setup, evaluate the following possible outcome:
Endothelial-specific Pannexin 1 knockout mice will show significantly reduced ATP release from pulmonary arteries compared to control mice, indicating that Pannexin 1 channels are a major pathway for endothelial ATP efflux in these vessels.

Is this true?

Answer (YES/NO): YES